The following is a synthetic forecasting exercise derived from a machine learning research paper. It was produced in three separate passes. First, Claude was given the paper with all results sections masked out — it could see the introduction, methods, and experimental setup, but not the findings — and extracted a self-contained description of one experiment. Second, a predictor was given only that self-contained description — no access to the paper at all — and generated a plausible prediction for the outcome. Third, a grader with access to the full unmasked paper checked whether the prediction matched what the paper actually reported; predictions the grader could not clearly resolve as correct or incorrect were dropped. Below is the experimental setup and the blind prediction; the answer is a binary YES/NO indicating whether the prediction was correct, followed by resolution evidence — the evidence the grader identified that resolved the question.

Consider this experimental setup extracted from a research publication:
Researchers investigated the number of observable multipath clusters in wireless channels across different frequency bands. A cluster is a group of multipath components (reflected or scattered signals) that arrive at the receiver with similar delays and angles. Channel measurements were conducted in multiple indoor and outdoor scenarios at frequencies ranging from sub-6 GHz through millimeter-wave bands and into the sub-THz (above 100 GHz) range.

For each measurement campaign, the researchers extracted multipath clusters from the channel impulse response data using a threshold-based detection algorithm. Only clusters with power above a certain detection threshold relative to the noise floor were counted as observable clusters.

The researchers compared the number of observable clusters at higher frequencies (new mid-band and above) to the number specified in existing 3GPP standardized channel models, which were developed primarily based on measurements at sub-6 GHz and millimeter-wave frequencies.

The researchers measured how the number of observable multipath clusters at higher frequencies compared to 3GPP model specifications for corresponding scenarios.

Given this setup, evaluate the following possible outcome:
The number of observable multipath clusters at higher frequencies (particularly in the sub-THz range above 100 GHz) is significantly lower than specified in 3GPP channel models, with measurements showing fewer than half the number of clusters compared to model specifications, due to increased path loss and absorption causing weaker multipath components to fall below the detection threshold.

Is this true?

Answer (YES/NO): NO